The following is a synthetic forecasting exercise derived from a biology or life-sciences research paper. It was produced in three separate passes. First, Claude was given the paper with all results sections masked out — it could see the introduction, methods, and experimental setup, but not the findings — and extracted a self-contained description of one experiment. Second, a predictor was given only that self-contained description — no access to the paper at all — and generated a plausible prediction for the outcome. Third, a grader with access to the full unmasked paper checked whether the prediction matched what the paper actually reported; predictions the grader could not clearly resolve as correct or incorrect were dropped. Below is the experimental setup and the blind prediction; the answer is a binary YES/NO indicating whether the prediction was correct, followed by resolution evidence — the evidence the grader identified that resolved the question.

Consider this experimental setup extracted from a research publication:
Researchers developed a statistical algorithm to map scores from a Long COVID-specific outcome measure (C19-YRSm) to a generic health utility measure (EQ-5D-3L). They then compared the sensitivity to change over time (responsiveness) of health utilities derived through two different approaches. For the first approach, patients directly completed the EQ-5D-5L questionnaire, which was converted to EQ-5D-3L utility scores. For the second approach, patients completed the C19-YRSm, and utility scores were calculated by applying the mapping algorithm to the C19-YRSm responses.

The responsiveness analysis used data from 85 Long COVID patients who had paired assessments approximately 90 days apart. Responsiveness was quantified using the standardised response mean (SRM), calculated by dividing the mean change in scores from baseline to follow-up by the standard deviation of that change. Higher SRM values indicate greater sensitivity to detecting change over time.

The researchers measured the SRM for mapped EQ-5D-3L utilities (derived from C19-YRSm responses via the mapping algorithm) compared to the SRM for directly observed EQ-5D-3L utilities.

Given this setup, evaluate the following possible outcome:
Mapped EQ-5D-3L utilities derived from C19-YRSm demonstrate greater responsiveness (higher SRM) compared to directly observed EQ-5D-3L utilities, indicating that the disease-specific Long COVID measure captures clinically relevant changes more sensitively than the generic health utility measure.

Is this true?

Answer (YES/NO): YES